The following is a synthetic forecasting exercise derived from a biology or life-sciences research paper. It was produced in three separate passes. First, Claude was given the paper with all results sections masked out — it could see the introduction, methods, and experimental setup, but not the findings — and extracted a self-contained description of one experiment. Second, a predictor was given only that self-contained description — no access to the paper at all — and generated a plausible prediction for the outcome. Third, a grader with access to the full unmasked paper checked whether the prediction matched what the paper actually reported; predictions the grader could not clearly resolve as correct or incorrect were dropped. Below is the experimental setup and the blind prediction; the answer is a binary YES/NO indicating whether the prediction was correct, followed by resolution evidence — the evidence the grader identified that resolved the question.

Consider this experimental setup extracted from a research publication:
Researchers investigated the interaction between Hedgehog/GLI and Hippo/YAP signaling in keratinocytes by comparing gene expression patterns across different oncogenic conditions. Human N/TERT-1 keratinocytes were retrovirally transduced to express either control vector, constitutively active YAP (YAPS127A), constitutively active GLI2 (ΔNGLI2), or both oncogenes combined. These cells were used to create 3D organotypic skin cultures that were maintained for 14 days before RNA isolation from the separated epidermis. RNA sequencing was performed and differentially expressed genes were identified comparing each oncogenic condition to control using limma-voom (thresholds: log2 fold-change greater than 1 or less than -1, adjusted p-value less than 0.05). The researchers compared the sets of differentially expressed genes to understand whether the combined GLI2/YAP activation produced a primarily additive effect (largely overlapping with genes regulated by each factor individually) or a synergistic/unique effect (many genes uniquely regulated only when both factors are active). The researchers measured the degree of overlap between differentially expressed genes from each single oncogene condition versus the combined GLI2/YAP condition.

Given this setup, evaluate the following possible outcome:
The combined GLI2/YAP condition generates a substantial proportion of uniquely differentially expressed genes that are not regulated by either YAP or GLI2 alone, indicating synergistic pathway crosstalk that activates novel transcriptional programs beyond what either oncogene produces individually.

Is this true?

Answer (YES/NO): NO